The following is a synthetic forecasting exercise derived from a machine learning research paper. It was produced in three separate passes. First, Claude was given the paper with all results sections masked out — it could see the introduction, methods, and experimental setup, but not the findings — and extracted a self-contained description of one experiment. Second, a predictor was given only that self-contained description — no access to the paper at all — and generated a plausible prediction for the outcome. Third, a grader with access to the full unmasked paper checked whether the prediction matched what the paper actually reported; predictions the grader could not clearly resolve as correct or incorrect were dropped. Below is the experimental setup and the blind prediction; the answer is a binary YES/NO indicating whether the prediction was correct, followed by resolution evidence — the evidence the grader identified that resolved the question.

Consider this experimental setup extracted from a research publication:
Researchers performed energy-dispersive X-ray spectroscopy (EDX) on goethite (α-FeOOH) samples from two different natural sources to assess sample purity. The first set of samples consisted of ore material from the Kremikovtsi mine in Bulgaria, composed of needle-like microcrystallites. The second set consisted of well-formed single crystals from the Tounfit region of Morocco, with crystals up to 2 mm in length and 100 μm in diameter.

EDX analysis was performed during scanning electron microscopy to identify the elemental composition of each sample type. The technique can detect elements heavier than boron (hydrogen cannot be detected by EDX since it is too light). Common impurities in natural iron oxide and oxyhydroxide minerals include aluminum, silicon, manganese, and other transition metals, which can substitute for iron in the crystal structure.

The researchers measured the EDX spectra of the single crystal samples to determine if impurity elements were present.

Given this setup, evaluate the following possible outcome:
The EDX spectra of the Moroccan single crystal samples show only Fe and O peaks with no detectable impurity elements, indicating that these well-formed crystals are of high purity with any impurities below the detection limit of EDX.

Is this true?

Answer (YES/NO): YES